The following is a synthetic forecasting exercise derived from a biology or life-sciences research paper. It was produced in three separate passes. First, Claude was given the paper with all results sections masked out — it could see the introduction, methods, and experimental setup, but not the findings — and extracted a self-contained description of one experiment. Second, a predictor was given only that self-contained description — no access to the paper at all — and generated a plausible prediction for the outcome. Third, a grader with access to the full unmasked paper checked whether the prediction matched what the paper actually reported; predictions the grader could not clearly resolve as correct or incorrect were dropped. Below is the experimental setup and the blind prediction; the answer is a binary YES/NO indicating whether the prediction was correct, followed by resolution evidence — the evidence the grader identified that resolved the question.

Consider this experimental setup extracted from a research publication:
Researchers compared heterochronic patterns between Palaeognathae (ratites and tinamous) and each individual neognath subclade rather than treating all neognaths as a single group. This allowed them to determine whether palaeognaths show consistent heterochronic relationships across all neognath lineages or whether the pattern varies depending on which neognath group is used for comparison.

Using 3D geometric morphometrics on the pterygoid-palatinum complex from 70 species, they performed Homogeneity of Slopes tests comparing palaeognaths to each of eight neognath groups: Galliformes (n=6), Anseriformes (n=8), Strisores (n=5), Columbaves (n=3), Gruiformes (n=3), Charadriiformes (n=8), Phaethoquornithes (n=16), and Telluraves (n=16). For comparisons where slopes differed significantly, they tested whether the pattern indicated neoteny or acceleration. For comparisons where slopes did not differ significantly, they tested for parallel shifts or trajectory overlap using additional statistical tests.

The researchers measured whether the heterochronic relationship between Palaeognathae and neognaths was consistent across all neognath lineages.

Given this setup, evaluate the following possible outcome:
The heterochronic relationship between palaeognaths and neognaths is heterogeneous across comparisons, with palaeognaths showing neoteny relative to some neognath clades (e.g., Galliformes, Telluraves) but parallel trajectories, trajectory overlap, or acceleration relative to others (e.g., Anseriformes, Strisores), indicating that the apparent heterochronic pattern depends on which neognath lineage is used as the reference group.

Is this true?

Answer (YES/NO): NO